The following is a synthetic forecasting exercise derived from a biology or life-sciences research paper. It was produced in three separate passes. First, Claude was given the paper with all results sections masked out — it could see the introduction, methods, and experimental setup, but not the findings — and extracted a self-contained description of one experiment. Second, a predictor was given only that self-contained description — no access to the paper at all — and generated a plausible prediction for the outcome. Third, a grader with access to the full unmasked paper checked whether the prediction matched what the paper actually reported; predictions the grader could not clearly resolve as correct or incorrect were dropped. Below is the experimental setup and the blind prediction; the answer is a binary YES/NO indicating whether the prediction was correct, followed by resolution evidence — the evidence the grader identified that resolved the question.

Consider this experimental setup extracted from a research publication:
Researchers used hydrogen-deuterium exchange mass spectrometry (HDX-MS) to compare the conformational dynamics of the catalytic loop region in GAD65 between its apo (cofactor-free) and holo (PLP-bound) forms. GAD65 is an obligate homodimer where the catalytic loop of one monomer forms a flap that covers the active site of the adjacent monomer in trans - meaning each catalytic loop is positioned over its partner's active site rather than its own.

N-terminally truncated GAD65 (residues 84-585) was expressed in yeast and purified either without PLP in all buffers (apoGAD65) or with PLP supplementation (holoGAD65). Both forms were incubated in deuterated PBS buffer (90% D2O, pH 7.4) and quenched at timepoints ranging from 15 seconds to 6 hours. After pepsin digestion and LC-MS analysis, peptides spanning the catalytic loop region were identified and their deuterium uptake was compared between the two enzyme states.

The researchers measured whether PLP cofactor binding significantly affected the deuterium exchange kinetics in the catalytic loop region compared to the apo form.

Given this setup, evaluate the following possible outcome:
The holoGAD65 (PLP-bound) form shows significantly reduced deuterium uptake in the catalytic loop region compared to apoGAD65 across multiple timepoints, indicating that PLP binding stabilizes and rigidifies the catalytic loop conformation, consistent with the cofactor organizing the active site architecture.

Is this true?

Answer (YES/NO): YES